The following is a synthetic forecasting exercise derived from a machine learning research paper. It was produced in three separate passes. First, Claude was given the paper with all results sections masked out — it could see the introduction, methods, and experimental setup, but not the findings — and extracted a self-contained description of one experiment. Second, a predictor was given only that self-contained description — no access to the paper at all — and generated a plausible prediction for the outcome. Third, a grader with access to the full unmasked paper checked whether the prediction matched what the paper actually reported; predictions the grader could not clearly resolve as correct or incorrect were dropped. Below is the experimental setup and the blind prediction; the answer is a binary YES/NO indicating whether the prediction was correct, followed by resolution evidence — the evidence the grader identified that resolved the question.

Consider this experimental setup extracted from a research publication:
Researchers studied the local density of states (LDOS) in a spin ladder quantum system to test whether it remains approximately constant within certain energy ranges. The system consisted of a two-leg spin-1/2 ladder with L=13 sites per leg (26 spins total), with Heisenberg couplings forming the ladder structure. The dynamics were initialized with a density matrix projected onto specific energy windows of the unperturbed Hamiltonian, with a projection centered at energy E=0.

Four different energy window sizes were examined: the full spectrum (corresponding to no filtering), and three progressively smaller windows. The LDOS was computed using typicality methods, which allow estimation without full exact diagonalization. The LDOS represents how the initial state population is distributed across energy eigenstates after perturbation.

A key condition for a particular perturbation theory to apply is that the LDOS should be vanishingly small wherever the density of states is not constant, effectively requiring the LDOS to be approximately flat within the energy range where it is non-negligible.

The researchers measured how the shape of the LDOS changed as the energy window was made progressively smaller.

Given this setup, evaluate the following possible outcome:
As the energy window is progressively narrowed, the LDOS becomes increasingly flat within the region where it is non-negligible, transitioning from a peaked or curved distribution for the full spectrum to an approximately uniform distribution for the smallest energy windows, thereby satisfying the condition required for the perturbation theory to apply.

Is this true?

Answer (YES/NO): YES